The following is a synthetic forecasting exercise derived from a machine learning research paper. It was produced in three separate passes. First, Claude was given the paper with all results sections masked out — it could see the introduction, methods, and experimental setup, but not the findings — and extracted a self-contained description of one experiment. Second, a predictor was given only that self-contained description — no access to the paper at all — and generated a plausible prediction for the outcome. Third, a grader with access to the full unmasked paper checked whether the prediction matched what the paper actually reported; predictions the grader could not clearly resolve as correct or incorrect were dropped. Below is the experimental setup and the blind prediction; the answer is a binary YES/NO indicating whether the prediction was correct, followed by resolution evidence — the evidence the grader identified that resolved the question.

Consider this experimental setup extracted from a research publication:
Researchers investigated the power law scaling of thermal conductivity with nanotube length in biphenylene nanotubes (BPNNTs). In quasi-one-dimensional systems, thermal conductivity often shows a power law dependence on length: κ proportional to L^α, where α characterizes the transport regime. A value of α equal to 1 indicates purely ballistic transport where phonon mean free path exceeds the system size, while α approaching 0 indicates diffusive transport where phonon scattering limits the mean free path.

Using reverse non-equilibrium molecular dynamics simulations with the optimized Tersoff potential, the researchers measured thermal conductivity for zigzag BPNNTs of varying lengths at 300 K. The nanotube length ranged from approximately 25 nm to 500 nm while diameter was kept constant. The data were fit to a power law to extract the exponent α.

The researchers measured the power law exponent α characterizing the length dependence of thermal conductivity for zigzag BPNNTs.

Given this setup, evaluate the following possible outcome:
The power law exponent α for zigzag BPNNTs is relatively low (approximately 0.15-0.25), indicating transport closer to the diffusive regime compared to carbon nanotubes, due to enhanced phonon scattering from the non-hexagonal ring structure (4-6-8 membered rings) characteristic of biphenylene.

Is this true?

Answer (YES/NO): NO